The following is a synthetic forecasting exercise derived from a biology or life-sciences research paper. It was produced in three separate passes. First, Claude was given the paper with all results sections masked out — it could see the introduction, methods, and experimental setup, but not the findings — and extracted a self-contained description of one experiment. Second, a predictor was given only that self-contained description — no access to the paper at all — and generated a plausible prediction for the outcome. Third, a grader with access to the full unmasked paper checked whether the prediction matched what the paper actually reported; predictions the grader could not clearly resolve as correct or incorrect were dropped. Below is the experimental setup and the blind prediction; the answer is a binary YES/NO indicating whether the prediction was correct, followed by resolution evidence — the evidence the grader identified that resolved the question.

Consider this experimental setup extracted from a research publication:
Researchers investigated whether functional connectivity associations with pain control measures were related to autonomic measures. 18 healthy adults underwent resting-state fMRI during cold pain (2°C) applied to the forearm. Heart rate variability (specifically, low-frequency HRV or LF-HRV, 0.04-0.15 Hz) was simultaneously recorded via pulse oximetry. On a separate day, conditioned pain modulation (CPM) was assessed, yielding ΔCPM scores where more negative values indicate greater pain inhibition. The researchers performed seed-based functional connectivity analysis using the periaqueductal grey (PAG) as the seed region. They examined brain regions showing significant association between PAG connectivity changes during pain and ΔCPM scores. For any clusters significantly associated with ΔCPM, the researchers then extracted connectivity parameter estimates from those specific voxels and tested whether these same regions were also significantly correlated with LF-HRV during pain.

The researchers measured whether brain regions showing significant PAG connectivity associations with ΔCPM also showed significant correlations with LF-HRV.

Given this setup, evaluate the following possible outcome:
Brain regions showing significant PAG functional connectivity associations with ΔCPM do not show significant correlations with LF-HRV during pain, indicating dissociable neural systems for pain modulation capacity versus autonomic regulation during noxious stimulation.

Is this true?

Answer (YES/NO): NO